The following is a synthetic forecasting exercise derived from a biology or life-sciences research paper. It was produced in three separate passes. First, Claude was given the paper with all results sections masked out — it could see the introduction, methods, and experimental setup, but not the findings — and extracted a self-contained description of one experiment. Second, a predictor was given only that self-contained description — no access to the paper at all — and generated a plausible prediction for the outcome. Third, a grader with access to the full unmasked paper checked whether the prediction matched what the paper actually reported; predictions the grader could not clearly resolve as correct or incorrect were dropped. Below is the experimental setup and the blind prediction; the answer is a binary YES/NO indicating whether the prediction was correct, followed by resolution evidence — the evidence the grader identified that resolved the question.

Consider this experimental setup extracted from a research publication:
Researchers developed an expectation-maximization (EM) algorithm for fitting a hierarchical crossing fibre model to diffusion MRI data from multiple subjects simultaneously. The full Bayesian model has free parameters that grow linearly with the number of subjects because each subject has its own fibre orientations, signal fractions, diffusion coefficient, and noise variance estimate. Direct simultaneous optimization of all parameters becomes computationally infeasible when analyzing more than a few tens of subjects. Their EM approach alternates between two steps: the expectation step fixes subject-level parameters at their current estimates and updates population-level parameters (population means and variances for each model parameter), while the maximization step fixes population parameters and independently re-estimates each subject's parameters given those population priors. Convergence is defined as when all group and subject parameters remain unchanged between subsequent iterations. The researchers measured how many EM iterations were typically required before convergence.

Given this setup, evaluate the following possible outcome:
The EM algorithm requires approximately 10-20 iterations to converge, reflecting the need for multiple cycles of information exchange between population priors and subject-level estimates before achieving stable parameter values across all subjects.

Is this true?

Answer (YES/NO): NO